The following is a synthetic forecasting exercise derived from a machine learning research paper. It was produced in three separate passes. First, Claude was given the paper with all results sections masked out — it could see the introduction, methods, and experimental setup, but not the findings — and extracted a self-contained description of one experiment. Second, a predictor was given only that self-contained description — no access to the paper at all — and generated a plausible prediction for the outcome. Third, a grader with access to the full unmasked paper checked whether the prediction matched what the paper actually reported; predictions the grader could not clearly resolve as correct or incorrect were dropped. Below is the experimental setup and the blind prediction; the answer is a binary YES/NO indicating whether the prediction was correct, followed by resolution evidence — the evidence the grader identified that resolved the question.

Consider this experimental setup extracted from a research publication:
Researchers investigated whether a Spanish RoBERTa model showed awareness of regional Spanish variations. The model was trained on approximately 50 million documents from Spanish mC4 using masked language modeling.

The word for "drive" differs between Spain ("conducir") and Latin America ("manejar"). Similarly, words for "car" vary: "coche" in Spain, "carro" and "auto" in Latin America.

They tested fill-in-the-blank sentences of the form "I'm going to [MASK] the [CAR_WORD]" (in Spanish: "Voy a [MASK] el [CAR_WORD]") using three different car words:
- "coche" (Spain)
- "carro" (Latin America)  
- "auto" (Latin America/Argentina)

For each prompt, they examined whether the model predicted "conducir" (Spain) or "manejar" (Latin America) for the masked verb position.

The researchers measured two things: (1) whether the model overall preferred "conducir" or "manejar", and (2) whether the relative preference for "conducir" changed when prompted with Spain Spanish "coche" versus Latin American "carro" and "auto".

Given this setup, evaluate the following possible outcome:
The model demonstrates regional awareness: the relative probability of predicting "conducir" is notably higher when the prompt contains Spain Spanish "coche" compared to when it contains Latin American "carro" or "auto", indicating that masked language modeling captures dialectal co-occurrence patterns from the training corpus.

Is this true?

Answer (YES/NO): YES